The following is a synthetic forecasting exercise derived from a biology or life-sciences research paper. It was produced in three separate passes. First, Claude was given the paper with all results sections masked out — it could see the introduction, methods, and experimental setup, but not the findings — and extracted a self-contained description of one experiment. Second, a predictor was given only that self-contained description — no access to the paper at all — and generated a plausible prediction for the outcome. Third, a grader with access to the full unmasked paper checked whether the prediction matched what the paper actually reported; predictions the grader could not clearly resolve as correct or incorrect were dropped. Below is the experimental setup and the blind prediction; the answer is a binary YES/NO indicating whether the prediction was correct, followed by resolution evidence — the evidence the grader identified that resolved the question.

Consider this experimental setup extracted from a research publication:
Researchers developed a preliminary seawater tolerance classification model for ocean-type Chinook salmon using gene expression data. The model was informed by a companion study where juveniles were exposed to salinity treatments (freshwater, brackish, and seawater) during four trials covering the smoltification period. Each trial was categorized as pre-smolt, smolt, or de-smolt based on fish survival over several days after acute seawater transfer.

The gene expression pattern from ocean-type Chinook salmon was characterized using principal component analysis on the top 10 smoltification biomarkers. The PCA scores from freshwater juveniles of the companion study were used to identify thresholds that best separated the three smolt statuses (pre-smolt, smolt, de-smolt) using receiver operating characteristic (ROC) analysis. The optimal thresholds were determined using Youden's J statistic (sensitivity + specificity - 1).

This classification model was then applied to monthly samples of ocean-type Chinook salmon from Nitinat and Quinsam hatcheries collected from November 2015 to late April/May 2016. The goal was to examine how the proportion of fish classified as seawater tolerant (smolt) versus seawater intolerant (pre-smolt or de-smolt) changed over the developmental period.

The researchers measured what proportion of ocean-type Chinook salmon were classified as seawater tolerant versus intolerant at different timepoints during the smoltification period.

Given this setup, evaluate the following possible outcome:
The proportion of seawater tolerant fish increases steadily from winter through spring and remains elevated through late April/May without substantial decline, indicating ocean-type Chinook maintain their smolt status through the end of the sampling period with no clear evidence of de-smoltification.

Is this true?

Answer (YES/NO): NO